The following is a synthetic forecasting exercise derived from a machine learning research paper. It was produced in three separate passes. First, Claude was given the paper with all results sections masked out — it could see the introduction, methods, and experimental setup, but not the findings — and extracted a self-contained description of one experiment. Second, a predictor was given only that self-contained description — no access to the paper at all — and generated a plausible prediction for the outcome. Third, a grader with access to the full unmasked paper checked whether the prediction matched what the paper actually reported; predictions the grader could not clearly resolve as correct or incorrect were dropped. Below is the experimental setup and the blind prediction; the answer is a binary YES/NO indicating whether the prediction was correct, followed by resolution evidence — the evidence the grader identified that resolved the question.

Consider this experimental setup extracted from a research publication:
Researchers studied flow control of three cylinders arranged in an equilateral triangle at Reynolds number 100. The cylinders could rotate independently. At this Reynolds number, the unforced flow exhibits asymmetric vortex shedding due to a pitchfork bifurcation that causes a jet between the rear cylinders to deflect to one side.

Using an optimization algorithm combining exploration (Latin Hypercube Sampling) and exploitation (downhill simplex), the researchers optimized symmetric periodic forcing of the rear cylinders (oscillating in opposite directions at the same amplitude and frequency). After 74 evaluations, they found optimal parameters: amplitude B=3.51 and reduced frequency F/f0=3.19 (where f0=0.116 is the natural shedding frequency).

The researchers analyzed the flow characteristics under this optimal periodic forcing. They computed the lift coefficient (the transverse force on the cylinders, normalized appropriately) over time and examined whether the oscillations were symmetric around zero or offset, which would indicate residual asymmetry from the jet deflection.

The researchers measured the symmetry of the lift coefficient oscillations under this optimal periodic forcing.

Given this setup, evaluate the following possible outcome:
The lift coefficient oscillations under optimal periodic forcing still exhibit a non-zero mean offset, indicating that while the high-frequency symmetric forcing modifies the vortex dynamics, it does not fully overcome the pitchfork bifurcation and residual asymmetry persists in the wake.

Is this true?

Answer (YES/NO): YES